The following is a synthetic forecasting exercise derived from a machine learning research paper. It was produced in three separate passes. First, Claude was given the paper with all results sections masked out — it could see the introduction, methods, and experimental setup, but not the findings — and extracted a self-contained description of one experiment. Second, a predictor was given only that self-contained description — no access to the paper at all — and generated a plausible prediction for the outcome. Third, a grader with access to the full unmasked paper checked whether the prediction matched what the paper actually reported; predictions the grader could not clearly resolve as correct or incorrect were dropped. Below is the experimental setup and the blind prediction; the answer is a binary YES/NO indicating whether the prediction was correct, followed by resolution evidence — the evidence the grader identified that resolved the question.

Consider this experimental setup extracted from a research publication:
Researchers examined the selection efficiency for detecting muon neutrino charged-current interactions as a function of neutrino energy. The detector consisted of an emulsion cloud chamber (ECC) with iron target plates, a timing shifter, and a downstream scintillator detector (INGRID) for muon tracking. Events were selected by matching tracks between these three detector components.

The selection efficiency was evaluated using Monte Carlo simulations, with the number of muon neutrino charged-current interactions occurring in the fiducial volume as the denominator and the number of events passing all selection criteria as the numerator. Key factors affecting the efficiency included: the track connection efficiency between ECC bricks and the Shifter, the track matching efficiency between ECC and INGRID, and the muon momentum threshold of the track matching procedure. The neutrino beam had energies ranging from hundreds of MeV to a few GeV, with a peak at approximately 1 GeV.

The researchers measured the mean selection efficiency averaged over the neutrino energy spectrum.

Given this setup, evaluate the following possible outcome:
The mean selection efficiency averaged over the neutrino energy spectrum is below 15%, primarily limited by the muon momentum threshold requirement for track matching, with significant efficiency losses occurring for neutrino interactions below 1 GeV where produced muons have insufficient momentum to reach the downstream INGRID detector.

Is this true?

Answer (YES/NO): NO